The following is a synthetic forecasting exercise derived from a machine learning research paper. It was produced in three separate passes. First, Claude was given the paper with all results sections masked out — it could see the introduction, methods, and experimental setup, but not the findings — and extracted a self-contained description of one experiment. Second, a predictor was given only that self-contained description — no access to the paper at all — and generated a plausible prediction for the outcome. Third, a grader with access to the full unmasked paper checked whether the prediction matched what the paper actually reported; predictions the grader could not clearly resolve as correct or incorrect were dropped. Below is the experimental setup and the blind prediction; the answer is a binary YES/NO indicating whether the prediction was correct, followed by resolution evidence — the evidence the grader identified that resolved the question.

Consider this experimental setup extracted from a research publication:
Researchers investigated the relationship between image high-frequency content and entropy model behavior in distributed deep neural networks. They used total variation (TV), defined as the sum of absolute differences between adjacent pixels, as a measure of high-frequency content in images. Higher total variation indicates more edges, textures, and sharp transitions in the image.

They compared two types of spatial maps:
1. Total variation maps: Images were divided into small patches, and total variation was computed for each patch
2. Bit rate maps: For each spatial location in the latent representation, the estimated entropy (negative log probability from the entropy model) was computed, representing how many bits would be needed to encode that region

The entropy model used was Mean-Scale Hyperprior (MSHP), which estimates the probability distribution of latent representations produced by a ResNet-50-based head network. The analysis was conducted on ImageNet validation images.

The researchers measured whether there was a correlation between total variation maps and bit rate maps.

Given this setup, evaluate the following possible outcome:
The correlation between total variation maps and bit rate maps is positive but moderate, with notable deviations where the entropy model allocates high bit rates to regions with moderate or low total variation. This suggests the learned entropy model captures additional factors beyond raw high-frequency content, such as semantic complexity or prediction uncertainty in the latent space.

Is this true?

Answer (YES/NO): NO